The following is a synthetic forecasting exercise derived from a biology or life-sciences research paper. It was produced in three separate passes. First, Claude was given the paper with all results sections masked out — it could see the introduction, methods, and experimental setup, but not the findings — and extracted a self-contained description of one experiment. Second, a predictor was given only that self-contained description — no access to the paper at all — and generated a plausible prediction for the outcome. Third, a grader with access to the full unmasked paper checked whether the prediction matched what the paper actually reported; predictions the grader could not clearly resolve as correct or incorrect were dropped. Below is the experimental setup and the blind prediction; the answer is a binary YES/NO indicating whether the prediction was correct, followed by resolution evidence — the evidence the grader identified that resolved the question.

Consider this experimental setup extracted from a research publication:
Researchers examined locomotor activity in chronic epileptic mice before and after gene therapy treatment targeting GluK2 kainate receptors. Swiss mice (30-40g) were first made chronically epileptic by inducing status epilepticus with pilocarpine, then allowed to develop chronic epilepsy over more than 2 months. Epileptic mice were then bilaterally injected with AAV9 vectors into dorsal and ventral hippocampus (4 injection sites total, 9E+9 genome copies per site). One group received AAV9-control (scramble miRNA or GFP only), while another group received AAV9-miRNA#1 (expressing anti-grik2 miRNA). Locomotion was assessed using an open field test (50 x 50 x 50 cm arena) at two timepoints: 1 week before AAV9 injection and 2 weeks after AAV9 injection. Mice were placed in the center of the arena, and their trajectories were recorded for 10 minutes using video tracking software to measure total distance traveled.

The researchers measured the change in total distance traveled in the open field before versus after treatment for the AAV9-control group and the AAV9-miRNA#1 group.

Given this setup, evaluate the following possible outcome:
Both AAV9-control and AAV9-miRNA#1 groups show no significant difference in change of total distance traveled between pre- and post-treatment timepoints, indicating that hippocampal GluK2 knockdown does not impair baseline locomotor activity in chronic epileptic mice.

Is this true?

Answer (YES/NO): NO